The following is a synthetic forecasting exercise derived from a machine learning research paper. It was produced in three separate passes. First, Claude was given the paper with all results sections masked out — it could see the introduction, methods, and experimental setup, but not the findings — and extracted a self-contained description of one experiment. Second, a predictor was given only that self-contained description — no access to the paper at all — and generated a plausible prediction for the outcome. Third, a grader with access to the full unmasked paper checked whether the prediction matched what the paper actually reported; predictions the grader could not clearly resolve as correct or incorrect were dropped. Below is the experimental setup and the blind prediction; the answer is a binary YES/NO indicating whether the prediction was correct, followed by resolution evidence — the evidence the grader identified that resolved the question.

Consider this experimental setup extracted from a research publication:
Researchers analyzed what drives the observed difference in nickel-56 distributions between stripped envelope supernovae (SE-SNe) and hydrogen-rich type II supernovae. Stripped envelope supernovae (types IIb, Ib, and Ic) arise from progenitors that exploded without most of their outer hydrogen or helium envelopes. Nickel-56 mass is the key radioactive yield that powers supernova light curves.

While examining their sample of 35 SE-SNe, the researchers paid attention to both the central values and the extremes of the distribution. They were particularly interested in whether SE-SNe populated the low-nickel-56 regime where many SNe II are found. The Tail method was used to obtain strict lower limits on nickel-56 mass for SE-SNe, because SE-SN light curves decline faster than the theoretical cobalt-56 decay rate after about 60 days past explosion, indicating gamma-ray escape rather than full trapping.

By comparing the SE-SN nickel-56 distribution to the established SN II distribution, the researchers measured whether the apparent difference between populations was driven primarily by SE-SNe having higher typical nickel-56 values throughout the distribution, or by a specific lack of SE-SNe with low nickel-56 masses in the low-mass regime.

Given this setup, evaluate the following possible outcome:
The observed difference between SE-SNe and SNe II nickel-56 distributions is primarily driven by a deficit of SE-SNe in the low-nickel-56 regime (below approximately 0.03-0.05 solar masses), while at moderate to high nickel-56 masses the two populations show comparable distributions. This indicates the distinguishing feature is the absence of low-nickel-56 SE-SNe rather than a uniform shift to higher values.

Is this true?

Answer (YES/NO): YES